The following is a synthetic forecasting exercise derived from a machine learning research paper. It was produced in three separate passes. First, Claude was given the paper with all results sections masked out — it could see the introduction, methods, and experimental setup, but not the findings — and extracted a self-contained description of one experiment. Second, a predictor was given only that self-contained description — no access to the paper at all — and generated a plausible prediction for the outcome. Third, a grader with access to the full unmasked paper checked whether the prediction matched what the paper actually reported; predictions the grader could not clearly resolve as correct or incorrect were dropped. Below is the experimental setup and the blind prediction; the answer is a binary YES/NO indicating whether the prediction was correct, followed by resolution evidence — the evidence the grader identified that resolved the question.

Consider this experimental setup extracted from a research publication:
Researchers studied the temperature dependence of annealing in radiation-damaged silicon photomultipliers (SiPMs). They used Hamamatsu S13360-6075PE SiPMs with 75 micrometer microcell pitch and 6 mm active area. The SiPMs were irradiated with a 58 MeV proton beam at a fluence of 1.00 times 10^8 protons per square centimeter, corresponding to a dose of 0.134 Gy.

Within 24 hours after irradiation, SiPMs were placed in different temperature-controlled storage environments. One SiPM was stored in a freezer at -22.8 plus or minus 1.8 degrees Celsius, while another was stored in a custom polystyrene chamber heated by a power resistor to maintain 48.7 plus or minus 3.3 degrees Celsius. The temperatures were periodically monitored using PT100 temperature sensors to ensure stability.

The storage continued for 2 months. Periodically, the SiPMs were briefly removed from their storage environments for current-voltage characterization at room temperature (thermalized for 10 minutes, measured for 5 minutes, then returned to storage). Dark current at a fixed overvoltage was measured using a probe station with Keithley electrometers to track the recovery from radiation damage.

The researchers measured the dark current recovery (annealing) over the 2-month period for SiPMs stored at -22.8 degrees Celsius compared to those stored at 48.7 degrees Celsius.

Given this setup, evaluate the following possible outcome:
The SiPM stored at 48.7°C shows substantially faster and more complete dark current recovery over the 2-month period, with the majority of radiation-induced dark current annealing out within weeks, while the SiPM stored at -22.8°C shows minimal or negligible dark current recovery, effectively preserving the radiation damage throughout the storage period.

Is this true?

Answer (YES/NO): YES